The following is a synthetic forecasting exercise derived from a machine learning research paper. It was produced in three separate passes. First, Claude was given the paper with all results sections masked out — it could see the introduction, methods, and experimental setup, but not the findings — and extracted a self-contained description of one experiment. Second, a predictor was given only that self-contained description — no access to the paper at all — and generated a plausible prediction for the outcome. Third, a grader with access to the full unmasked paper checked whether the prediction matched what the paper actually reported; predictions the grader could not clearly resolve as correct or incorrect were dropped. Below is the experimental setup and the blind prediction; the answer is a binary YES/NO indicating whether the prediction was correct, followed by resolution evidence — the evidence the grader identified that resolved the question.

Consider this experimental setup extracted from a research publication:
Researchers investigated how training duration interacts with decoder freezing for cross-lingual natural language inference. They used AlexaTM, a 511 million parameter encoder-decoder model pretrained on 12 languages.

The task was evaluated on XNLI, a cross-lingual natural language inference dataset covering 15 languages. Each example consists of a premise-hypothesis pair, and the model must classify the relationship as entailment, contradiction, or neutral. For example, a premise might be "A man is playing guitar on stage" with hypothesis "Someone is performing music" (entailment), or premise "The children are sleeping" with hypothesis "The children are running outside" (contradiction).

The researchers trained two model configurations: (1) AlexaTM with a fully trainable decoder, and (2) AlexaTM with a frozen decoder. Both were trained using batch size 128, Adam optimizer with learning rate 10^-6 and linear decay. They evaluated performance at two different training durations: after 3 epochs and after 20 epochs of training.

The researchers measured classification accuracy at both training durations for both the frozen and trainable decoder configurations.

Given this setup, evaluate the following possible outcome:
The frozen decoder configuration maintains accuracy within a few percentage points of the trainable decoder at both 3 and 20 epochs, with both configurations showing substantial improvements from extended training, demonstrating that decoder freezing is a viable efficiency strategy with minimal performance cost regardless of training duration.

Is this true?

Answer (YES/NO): NO